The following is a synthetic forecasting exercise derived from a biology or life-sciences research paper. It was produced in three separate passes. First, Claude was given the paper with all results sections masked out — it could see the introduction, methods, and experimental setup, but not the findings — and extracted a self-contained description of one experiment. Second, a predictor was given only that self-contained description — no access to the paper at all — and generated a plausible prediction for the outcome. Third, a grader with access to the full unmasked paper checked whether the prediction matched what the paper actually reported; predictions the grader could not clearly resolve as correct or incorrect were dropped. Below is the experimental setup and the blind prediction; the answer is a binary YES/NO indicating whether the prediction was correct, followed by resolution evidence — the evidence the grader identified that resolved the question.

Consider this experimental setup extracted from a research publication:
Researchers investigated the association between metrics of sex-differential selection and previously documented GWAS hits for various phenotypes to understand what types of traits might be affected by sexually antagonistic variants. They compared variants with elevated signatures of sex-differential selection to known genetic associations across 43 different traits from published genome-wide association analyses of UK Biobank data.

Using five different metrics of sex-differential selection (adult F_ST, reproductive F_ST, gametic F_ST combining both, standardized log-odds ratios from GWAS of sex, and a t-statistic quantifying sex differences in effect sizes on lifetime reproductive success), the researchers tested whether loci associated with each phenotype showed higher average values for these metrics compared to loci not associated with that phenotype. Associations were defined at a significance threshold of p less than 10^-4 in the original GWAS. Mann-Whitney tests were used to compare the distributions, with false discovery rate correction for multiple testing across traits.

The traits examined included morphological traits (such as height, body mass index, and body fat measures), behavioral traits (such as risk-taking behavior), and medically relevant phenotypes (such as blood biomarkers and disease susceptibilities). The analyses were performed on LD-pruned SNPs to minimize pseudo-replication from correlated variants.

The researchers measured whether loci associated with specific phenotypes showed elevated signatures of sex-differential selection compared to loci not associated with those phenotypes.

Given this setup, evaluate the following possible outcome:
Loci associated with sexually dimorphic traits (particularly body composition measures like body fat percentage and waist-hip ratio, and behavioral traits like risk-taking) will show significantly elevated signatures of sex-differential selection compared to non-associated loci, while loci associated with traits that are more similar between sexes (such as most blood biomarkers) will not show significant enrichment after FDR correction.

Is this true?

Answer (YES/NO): NO